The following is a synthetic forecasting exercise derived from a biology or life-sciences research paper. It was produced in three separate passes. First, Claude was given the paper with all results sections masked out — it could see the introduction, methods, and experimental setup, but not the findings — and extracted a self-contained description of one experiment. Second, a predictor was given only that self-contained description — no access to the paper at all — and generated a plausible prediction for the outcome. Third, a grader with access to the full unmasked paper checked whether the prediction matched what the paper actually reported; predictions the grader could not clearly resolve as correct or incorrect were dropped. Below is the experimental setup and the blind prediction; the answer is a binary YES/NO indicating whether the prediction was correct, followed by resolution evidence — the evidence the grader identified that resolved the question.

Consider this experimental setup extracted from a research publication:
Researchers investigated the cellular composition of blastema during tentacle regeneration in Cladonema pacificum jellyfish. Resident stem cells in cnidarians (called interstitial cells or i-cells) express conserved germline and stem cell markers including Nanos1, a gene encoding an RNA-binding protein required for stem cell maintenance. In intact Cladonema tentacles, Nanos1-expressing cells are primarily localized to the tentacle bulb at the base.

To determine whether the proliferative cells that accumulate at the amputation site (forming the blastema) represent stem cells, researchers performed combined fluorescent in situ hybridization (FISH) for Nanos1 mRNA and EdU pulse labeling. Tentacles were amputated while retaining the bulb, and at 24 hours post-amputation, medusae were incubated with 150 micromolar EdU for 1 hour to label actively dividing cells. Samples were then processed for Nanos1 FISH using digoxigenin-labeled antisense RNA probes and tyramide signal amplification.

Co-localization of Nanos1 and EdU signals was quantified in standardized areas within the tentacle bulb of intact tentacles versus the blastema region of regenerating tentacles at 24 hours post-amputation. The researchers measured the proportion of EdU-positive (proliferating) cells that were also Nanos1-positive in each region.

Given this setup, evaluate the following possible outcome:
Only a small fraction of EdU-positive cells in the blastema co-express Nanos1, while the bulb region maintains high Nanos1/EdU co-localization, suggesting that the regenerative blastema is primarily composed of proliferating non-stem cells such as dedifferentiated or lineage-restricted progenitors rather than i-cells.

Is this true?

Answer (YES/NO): YES